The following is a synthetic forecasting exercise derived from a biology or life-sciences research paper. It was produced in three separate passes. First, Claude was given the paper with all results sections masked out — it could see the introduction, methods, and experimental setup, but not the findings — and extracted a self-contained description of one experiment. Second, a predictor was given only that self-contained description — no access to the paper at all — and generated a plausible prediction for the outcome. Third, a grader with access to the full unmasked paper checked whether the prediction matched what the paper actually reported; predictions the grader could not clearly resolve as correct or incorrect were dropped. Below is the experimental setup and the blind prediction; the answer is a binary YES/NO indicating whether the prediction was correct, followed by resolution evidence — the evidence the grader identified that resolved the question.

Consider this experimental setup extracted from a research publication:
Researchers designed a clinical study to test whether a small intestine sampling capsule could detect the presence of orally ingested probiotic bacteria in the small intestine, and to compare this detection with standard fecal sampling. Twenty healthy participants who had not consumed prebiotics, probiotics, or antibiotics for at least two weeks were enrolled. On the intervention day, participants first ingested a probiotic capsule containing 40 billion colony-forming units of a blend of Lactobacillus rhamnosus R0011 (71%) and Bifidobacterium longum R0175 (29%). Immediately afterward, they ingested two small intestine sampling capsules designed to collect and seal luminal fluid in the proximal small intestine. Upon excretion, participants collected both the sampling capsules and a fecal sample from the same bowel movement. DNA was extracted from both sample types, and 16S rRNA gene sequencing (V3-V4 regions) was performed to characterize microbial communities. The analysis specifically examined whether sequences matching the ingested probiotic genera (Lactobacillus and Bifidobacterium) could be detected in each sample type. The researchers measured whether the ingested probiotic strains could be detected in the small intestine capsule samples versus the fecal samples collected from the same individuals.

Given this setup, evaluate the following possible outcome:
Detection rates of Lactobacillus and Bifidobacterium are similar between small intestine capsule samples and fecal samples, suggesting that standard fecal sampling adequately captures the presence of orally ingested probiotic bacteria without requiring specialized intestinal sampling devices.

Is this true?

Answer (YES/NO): NO